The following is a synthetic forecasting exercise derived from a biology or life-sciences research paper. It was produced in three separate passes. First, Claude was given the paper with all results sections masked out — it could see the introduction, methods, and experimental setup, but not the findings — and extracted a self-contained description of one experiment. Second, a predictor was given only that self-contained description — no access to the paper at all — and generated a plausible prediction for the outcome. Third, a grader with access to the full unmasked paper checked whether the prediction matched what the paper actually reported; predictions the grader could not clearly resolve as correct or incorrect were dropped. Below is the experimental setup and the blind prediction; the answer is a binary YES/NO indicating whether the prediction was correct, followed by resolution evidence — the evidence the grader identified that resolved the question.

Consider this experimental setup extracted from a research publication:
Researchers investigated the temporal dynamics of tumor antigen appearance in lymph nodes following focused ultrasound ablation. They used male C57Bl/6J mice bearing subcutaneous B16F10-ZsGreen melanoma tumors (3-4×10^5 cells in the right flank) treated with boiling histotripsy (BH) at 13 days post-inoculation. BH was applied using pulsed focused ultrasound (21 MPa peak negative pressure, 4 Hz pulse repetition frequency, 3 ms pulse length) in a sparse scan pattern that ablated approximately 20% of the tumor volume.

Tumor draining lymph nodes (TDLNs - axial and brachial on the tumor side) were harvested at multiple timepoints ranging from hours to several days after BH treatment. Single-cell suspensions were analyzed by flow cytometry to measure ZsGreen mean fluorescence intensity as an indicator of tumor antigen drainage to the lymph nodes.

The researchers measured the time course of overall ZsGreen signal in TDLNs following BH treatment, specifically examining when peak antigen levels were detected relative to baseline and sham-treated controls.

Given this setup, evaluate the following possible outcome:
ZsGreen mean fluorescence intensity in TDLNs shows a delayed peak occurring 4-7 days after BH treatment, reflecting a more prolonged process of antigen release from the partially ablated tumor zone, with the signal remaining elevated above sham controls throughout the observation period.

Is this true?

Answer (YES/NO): NO